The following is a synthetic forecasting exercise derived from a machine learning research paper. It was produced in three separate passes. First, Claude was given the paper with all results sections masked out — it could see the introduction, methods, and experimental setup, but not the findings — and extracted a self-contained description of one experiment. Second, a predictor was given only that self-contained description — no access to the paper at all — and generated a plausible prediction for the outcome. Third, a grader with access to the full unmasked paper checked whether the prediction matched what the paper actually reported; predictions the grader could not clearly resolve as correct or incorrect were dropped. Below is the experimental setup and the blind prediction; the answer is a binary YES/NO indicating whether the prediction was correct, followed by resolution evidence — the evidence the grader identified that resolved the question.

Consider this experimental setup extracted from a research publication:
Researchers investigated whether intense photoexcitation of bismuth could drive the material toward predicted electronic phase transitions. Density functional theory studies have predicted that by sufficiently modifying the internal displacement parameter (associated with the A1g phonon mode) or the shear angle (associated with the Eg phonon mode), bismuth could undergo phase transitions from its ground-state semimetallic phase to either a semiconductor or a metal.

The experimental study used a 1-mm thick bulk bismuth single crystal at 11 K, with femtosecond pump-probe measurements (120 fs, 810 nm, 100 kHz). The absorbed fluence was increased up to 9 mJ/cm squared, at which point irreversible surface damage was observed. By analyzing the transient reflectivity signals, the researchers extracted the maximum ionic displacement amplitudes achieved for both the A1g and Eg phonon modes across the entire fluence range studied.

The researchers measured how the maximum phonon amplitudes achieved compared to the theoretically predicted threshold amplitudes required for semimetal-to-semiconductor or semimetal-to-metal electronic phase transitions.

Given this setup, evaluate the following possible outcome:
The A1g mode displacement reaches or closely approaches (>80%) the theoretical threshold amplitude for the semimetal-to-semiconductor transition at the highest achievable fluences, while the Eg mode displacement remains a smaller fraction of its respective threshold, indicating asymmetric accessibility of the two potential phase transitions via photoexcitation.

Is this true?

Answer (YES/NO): NO